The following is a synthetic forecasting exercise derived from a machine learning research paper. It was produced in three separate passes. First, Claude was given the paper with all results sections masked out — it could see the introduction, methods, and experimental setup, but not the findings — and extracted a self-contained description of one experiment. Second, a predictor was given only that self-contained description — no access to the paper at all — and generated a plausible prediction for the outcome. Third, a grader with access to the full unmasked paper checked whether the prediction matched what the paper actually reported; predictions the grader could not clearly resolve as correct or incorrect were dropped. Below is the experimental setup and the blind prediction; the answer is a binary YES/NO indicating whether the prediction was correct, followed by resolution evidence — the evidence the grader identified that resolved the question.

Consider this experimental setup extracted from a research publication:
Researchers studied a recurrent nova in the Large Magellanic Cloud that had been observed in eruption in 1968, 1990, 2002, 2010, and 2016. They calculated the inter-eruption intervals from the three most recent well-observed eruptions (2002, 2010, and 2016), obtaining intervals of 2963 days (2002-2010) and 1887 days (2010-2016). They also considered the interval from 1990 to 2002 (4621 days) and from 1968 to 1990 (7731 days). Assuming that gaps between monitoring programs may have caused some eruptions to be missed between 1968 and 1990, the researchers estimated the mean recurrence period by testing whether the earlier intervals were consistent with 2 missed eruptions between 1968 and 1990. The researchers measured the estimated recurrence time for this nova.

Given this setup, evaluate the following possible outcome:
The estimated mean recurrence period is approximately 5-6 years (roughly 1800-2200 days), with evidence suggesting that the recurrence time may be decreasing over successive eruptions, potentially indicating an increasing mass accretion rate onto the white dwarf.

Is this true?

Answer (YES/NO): NO